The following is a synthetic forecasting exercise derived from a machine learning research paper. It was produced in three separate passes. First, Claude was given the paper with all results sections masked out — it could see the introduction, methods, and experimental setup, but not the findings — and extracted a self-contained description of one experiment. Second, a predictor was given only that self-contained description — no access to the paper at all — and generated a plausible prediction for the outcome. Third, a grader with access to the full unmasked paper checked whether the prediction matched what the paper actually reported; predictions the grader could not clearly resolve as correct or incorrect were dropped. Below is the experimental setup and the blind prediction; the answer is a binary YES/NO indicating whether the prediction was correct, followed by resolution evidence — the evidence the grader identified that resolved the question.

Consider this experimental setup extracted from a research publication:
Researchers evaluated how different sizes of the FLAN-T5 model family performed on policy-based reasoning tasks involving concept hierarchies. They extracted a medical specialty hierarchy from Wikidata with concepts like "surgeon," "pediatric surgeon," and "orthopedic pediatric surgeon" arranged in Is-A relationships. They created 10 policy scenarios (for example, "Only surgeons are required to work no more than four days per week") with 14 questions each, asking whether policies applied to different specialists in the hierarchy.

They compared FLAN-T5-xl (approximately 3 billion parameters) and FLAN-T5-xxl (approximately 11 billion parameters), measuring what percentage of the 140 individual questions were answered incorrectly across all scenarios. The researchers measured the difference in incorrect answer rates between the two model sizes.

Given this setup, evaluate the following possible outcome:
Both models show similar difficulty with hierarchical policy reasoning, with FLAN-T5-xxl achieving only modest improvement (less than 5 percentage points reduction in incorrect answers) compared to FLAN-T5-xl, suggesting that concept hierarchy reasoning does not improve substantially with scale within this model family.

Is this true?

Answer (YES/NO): NO